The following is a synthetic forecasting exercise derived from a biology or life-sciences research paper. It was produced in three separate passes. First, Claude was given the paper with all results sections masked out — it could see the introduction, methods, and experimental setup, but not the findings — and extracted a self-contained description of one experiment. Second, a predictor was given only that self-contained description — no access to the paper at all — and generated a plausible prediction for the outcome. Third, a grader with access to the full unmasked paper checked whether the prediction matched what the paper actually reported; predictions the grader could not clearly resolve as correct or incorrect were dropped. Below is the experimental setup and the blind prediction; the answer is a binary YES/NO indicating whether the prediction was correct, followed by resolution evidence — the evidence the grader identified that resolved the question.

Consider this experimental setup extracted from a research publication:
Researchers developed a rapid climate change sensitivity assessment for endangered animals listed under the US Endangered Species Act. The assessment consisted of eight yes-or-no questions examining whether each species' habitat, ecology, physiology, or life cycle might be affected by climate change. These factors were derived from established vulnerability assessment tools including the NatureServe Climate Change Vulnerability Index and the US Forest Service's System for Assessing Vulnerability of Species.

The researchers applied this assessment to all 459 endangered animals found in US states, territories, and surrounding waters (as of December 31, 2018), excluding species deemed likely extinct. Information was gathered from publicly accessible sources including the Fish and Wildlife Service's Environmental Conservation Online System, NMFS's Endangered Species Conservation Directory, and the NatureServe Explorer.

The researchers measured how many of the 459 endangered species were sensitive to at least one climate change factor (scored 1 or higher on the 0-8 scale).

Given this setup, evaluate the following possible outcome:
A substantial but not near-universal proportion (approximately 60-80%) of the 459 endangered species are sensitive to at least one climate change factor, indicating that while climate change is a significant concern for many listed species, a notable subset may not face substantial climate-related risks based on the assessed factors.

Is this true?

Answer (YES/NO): NO